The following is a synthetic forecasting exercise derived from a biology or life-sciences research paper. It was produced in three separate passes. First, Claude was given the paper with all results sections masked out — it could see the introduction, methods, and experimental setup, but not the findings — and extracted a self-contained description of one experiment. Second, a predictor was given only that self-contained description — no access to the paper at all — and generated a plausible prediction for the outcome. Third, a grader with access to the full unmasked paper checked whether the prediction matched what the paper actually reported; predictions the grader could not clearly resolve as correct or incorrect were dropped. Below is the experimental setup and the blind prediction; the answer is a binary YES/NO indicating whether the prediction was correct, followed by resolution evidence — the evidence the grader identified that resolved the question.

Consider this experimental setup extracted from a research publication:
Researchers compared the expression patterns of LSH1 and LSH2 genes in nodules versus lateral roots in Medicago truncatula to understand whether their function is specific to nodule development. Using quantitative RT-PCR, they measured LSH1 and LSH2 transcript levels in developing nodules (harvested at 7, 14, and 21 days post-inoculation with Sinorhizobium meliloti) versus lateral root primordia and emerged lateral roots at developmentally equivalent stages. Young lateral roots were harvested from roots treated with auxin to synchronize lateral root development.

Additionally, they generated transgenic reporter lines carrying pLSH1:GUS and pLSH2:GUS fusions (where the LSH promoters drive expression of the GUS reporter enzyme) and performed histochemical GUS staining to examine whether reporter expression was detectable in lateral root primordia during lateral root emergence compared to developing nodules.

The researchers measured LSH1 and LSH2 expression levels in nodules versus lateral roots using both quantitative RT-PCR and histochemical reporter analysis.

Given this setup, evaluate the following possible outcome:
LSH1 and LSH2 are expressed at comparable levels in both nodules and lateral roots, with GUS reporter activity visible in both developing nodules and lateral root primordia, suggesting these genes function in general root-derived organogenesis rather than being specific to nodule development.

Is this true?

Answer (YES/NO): NO